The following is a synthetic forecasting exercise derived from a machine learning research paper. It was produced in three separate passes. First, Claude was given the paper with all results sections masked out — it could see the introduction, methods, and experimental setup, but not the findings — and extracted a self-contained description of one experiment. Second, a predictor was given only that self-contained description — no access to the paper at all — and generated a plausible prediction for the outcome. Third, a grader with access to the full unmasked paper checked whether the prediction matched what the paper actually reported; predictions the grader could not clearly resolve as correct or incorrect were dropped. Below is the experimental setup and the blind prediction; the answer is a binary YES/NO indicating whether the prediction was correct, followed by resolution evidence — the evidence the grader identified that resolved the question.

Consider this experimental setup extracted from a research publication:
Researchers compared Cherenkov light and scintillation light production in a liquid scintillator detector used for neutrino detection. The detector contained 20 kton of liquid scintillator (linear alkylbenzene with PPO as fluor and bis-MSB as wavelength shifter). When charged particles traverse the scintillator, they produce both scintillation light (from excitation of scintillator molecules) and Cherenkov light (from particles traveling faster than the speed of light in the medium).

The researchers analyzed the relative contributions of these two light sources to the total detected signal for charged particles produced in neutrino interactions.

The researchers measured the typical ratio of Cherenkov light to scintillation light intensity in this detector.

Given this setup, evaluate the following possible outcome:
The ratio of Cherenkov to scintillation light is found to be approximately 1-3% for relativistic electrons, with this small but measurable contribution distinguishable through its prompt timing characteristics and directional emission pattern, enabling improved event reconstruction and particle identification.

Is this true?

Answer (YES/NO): NO